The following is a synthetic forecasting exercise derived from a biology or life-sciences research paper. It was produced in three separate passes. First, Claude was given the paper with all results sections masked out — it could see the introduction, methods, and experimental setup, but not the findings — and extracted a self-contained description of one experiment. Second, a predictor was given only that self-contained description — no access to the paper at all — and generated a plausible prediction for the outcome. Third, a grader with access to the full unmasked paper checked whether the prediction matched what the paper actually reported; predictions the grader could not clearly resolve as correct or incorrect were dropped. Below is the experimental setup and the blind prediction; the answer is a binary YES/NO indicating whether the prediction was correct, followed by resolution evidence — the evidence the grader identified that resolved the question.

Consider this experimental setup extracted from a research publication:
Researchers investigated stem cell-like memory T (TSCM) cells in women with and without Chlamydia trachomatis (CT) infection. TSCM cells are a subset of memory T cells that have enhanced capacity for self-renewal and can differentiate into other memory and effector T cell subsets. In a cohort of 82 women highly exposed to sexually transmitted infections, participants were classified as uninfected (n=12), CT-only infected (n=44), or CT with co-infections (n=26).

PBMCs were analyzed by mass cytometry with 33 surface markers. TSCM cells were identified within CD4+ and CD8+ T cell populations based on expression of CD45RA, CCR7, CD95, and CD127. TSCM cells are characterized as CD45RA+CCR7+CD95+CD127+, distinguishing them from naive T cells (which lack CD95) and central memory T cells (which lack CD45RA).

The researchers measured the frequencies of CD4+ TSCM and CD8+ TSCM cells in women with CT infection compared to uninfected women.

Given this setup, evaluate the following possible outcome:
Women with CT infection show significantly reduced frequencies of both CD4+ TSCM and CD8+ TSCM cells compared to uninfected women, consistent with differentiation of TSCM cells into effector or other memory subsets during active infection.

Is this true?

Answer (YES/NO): NO